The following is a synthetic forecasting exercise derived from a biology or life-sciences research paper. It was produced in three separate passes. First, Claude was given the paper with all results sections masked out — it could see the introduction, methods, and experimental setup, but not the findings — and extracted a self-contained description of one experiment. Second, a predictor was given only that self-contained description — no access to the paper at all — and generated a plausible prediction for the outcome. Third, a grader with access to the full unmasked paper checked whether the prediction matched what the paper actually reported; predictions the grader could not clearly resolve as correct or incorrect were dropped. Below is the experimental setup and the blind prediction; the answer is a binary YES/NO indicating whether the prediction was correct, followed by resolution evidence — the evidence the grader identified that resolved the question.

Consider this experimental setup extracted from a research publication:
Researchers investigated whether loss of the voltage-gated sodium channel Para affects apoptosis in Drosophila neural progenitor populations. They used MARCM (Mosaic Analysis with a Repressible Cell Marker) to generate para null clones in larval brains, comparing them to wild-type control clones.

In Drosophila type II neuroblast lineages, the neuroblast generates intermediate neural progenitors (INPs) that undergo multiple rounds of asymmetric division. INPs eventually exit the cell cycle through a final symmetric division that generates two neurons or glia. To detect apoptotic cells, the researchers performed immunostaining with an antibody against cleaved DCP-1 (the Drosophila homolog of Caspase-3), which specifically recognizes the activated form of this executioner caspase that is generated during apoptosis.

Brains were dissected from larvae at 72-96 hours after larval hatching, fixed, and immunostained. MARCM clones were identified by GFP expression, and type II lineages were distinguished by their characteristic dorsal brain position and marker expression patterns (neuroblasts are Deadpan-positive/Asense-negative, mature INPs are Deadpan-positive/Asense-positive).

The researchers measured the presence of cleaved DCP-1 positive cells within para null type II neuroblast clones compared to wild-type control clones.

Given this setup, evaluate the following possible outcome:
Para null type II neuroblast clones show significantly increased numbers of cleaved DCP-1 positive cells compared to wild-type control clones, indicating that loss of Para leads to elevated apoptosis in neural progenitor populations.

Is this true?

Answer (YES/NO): YES